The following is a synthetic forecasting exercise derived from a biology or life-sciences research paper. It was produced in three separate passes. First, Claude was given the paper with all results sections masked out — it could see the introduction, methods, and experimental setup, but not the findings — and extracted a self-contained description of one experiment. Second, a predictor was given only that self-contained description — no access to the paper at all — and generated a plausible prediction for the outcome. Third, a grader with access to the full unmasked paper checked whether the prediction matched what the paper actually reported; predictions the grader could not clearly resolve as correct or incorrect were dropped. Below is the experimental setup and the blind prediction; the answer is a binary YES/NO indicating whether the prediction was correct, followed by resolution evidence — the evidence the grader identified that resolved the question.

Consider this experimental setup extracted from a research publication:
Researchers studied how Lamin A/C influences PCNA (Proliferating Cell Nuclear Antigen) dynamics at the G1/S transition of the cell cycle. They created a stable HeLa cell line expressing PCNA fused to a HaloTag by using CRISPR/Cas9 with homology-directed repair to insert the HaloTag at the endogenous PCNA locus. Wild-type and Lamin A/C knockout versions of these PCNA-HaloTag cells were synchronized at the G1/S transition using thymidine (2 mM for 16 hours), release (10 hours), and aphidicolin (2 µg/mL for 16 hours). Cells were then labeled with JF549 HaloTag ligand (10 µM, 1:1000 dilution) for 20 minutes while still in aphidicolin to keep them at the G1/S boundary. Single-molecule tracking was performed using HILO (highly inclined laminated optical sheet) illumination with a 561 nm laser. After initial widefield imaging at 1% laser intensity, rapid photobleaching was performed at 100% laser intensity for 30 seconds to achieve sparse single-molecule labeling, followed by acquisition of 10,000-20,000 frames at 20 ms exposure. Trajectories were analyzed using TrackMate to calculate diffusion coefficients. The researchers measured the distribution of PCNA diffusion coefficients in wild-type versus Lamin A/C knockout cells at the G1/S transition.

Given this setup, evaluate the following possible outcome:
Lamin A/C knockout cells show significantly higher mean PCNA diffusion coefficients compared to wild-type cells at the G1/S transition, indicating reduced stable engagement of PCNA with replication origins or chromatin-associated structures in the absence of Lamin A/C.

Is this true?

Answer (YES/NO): NO